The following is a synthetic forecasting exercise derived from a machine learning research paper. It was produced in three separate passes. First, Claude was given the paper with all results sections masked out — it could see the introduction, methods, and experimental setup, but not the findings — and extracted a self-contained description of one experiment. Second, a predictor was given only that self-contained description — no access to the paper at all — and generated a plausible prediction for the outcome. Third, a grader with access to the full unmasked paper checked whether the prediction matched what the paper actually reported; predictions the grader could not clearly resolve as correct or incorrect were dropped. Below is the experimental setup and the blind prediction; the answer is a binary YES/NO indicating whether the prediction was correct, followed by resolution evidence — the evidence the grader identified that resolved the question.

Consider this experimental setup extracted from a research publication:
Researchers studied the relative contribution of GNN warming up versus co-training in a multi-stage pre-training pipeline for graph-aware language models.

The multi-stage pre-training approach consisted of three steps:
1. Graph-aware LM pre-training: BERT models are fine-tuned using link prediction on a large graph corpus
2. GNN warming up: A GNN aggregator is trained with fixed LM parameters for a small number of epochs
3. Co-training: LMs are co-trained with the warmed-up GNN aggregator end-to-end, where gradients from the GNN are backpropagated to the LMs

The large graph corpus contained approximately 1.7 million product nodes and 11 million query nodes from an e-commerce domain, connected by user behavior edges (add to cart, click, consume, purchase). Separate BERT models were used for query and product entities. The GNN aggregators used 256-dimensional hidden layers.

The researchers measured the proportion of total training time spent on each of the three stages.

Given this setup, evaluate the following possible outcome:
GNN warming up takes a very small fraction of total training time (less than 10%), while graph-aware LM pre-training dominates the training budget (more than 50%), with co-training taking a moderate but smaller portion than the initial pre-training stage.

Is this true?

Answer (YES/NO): NO